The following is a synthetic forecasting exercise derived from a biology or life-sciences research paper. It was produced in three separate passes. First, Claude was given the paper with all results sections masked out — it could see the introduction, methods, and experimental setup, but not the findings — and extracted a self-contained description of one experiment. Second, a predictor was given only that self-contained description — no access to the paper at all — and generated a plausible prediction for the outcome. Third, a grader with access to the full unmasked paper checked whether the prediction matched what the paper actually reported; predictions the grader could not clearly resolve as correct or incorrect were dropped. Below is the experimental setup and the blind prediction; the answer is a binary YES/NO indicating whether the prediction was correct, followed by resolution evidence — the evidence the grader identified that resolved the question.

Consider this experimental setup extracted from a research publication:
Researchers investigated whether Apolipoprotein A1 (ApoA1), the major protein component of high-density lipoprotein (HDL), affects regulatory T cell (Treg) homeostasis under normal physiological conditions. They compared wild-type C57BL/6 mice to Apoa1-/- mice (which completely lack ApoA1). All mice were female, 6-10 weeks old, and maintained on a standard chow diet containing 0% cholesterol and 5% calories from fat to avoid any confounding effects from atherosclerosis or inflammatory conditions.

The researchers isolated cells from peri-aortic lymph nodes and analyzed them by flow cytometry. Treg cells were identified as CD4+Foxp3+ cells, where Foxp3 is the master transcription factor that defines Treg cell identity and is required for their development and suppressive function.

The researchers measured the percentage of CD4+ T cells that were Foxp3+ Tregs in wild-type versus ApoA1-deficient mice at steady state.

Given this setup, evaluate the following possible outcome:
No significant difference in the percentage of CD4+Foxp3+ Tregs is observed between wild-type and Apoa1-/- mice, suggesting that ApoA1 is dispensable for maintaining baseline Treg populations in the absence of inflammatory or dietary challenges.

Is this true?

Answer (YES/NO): NO